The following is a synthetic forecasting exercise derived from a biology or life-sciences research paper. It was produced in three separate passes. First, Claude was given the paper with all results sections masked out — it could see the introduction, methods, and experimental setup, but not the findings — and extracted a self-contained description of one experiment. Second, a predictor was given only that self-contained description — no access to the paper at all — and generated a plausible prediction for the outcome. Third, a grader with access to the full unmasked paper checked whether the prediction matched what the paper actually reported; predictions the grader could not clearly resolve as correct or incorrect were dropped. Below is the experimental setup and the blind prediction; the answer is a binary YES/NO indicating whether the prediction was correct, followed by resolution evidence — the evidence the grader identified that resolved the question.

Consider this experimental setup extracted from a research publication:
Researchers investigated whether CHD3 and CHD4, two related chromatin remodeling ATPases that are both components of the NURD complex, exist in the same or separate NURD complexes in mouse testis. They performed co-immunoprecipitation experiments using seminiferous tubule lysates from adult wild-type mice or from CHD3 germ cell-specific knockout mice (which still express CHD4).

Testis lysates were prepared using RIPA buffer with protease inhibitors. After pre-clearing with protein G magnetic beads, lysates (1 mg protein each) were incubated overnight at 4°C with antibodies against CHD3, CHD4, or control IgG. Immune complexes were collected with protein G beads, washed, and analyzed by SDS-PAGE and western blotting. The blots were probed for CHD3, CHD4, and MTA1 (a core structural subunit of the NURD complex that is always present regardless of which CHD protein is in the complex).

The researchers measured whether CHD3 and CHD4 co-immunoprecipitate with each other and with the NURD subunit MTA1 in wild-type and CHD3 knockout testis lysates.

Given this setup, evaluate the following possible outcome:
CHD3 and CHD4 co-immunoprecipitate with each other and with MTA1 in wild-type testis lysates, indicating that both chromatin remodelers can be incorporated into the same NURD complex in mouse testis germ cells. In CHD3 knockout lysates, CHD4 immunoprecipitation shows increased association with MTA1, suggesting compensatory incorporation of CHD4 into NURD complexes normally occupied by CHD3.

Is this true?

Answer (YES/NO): NO